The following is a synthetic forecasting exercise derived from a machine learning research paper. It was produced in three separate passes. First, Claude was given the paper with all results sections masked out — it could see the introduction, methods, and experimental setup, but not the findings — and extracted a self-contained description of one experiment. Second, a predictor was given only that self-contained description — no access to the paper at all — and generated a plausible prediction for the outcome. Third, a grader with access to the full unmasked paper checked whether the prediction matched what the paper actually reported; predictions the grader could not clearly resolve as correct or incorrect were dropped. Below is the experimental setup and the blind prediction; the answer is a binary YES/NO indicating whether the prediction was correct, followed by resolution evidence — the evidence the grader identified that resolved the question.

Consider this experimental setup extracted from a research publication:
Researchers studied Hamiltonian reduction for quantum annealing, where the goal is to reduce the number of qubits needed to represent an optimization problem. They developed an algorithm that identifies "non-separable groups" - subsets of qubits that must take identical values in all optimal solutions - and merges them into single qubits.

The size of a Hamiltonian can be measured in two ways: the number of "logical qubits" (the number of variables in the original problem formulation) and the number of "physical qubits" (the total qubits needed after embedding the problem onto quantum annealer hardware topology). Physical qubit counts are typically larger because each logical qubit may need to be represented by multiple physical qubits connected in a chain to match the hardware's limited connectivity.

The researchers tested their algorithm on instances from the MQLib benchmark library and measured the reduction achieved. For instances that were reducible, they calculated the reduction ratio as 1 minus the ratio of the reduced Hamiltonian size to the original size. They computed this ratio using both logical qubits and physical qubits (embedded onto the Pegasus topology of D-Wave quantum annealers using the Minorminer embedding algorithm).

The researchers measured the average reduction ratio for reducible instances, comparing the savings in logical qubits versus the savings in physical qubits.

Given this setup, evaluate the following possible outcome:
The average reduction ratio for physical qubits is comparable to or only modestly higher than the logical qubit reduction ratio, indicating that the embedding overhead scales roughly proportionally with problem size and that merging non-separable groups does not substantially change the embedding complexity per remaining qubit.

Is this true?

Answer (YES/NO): NO